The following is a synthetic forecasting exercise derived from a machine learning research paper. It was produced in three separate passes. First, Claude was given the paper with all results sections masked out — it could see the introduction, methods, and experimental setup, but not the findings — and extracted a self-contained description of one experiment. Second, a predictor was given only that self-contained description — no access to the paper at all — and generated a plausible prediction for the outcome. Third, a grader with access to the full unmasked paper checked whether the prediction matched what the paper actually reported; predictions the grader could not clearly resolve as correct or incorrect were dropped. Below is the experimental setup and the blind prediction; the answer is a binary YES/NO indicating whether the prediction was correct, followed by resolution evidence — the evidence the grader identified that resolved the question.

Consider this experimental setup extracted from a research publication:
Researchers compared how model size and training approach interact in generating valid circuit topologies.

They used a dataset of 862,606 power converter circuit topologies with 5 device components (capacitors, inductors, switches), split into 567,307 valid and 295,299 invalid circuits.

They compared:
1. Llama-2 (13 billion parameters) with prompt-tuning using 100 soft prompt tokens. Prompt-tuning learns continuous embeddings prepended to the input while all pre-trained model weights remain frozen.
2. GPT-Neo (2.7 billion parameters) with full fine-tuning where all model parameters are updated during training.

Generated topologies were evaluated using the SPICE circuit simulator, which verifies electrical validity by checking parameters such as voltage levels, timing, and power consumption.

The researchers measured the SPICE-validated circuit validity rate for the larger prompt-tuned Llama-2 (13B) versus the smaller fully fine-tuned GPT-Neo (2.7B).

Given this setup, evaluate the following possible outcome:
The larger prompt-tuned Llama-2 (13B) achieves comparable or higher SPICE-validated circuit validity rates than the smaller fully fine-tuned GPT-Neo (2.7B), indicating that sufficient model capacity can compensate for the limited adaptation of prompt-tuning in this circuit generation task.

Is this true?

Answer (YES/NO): YES